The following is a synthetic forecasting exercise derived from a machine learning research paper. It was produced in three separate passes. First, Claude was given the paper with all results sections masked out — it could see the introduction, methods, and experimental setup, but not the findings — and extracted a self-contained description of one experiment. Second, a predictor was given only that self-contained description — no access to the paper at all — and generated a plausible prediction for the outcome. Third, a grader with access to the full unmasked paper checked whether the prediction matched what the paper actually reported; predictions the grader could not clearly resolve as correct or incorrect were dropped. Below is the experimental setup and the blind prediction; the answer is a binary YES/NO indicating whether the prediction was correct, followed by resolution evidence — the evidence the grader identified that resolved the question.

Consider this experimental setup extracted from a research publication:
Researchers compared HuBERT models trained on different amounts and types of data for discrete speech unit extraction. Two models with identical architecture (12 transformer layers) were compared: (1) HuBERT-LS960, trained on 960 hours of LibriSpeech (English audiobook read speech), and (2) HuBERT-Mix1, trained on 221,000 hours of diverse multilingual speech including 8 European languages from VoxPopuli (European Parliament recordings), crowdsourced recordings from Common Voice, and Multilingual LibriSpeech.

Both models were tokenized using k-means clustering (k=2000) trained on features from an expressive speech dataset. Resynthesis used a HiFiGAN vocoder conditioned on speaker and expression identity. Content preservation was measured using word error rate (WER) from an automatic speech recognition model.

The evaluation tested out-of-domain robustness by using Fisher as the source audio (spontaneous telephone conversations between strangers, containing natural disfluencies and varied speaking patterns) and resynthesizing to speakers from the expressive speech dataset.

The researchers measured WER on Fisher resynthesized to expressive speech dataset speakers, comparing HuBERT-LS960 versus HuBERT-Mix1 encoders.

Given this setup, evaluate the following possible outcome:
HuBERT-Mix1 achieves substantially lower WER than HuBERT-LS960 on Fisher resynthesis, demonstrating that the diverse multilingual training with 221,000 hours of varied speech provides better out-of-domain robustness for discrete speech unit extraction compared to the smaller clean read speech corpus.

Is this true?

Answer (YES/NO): YES